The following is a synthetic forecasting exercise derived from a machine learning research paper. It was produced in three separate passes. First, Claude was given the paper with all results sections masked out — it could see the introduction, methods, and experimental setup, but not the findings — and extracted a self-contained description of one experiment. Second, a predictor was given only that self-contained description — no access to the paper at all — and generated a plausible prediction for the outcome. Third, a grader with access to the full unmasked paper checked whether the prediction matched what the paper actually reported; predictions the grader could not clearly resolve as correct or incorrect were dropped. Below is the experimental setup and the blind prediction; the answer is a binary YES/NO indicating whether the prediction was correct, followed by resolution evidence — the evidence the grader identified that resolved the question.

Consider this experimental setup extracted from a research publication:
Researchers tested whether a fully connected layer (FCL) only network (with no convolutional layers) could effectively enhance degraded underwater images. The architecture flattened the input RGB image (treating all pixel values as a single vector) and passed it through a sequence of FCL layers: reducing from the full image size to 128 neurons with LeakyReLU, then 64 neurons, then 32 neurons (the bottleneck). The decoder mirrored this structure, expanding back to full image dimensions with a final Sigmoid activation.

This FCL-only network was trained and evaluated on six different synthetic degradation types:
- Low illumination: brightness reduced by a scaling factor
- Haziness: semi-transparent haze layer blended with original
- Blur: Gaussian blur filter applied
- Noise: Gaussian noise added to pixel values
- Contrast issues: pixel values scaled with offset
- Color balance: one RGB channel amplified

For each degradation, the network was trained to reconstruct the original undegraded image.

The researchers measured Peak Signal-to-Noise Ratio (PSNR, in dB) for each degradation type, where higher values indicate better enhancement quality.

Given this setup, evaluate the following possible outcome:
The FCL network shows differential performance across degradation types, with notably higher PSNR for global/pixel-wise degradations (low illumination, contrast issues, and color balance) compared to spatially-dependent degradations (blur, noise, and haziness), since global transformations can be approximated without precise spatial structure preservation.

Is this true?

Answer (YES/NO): NO